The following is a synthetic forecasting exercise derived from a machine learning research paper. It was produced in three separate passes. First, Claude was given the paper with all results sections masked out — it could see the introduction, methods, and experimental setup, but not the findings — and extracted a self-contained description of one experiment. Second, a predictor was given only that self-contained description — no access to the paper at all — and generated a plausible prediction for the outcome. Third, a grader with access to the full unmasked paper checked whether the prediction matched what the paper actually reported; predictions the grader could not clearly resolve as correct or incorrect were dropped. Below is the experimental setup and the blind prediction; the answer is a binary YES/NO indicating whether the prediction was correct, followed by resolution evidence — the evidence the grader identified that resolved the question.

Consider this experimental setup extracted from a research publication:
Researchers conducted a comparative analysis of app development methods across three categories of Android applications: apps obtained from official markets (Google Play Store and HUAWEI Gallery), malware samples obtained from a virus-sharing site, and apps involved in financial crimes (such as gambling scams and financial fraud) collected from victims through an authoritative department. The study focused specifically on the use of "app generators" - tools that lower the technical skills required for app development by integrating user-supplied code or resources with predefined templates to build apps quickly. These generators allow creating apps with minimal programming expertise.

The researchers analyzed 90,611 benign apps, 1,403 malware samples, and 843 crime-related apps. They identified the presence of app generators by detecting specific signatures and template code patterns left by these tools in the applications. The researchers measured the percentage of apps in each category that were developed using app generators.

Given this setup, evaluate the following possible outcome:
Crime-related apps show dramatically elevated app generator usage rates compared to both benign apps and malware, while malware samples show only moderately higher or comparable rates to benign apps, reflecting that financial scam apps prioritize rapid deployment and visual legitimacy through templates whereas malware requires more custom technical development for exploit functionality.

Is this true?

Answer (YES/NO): NO